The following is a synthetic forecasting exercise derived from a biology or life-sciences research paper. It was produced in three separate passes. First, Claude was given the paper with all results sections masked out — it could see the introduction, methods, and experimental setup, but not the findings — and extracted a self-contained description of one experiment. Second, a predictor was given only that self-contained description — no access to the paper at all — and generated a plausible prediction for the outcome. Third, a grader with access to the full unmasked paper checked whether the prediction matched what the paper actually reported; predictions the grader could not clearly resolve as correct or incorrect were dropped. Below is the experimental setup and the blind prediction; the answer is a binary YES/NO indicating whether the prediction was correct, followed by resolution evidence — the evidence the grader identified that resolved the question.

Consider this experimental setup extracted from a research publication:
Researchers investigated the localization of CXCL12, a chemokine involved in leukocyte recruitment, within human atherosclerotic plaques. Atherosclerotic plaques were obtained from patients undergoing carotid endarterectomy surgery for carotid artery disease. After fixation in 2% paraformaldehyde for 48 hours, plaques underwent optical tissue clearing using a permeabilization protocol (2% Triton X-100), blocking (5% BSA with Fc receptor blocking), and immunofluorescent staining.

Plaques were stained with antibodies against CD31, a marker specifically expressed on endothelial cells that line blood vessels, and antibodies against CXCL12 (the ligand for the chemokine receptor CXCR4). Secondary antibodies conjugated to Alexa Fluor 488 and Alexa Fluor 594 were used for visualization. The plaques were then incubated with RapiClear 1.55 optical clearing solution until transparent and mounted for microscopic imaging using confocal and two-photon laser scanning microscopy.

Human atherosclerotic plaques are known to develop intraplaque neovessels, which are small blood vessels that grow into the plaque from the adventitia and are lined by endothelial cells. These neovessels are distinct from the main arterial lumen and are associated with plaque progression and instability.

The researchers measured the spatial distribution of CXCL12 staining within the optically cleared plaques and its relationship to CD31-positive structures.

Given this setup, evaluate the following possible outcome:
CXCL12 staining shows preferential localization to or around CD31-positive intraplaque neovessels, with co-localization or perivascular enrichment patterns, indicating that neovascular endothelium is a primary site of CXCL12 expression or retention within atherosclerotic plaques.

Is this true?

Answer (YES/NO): YES